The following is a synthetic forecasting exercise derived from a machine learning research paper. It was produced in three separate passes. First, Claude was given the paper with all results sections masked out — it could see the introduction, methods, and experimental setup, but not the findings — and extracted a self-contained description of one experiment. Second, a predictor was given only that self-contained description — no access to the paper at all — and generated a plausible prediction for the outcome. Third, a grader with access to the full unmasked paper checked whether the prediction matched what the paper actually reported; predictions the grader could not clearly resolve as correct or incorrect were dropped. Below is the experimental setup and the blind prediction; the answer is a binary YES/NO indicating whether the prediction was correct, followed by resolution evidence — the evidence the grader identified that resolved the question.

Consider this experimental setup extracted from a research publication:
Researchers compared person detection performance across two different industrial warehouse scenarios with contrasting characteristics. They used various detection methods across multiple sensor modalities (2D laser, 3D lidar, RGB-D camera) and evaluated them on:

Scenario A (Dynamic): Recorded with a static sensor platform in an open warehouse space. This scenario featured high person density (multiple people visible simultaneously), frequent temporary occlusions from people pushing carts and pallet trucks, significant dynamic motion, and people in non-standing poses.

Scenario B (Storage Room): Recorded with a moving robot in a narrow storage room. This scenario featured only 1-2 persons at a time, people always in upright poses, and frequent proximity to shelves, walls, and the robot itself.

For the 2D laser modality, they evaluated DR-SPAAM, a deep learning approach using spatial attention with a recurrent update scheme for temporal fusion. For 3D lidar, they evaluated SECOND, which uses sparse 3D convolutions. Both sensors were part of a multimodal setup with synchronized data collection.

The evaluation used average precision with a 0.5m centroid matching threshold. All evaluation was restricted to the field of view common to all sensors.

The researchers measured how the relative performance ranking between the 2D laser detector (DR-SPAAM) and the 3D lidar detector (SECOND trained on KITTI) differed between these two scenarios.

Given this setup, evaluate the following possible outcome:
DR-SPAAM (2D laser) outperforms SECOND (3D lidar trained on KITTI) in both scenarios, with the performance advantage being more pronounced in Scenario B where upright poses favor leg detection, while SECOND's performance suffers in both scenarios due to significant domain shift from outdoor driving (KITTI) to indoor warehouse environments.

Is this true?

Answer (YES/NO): NO